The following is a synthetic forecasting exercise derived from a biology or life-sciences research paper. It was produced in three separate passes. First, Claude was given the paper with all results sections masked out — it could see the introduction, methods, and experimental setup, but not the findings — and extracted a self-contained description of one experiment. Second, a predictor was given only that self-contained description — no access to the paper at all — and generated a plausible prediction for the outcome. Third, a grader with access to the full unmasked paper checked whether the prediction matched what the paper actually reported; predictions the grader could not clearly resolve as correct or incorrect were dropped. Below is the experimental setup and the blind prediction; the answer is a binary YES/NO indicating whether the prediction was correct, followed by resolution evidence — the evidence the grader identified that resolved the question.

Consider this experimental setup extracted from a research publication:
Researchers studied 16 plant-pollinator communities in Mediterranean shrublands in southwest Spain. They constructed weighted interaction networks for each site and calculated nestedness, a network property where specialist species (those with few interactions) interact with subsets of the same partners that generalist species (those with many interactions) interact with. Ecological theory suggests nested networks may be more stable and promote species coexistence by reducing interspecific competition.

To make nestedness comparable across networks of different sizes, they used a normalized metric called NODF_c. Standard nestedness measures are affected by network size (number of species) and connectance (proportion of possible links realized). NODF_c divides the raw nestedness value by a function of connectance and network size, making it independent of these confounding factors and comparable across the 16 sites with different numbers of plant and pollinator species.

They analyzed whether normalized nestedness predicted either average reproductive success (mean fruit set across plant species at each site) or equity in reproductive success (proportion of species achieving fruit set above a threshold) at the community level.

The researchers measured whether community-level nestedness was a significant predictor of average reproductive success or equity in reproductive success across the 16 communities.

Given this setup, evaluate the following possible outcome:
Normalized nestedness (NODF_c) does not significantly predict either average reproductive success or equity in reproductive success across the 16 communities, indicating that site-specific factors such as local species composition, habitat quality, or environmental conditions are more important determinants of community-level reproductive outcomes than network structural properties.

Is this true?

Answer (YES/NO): NO